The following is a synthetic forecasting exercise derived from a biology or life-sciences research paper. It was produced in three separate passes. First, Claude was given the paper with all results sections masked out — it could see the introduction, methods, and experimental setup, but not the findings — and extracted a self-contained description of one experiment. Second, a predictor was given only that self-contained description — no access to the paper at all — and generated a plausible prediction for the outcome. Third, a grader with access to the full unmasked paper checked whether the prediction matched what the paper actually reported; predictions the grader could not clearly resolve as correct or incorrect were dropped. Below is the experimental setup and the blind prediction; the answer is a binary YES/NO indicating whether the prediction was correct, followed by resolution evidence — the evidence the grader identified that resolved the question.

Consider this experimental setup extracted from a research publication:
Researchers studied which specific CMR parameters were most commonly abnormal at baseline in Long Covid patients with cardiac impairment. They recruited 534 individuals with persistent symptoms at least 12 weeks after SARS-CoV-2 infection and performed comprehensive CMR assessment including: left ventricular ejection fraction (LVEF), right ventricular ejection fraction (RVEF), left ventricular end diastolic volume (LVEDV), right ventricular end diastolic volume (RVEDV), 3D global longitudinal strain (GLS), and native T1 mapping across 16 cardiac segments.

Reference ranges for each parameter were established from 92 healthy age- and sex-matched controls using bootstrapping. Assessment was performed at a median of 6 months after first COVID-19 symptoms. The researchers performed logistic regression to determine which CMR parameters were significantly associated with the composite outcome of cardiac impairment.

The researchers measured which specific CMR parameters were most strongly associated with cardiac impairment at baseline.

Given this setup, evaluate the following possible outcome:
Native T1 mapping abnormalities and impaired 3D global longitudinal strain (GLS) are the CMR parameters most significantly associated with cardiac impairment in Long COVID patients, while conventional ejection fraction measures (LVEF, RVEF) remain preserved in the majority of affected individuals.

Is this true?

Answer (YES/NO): NO